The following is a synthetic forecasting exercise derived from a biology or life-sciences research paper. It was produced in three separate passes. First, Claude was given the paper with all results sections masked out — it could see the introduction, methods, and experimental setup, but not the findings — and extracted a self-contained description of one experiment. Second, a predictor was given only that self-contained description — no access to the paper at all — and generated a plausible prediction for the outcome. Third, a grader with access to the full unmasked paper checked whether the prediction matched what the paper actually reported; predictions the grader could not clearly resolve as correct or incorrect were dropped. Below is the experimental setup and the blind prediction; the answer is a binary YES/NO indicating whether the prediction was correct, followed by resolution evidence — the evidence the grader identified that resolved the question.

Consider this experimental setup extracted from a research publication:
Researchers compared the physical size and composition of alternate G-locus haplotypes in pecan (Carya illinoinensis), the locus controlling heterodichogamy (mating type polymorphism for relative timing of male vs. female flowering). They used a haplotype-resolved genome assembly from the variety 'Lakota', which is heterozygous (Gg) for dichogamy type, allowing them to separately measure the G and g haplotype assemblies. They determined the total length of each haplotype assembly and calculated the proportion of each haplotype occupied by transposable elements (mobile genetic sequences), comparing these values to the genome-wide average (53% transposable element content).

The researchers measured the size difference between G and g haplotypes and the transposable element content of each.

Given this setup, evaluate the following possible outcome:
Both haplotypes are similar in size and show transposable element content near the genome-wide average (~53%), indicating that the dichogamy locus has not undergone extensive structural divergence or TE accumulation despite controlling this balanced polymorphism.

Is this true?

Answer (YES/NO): NO